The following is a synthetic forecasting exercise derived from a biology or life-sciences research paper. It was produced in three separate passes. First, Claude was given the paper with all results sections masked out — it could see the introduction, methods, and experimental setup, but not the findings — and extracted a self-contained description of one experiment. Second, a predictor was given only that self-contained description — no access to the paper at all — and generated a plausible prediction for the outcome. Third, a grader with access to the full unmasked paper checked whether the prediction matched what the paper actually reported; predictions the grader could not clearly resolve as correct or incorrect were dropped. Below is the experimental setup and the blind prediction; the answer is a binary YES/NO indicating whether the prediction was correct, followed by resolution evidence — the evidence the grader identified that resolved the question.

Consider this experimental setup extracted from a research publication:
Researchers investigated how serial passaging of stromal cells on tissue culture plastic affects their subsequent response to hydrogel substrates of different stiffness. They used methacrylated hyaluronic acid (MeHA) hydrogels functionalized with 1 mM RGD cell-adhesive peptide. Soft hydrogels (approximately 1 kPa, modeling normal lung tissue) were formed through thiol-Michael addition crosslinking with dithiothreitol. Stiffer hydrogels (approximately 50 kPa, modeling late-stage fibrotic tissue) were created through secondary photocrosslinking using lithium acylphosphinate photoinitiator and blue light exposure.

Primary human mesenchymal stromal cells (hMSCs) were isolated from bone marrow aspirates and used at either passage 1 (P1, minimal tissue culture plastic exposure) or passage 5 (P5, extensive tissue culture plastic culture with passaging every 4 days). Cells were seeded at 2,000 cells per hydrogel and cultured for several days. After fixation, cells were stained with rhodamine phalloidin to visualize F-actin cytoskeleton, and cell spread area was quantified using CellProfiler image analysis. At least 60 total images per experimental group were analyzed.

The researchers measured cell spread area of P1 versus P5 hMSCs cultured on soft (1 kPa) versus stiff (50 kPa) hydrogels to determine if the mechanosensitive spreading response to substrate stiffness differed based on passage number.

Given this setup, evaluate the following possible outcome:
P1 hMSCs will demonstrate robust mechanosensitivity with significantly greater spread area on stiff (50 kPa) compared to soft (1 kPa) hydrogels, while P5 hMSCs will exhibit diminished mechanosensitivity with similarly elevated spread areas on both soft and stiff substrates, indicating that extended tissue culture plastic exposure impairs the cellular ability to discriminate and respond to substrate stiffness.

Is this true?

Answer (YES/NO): NO